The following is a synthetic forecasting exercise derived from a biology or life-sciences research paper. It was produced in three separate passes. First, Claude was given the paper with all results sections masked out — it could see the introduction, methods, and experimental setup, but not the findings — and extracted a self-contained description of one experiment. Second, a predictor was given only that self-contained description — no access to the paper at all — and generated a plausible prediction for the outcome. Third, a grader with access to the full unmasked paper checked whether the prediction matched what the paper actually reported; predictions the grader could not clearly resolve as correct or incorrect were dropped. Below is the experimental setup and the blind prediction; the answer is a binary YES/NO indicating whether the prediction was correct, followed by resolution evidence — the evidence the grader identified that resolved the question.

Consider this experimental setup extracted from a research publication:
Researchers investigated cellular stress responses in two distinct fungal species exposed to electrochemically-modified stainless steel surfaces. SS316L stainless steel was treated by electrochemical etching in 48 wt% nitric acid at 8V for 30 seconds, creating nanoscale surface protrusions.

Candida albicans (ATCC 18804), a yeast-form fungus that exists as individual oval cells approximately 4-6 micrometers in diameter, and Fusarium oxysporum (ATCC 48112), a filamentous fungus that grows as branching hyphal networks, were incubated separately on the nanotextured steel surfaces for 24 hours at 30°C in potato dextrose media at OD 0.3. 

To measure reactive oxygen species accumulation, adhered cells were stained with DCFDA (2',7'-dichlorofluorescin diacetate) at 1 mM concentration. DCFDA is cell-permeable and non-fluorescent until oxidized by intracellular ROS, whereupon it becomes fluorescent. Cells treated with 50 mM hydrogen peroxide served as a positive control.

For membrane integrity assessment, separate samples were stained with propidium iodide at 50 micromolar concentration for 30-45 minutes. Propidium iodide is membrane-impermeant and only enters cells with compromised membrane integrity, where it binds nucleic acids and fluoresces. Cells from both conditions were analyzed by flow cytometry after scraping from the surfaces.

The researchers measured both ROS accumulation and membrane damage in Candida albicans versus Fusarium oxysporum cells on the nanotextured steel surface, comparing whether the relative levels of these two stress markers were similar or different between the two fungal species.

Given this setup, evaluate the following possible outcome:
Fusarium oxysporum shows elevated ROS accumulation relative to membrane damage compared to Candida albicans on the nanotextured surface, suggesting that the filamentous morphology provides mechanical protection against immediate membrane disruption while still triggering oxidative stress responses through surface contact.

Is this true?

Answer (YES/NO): NO